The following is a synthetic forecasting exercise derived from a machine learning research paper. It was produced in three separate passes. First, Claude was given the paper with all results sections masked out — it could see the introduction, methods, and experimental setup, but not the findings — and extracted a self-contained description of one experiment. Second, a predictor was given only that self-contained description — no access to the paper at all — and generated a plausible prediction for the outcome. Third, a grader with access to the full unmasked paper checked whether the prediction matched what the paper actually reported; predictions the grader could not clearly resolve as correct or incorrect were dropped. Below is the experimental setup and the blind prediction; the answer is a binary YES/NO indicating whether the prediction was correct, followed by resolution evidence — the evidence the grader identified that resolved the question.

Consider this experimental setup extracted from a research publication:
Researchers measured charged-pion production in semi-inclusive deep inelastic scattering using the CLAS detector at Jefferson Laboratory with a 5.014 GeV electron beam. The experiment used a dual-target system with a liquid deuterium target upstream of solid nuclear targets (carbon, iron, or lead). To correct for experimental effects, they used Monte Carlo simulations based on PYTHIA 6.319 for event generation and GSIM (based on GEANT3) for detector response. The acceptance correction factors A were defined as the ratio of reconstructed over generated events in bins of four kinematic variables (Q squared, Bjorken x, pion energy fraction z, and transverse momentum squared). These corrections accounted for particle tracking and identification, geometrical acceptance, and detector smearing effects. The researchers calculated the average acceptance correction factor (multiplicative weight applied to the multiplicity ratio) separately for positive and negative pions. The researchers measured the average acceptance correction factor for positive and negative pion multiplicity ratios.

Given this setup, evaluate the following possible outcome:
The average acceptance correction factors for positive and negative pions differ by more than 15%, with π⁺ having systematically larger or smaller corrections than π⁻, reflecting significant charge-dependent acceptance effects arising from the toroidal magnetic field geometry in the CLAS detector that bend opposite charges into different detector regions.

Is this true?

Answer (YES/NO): NO